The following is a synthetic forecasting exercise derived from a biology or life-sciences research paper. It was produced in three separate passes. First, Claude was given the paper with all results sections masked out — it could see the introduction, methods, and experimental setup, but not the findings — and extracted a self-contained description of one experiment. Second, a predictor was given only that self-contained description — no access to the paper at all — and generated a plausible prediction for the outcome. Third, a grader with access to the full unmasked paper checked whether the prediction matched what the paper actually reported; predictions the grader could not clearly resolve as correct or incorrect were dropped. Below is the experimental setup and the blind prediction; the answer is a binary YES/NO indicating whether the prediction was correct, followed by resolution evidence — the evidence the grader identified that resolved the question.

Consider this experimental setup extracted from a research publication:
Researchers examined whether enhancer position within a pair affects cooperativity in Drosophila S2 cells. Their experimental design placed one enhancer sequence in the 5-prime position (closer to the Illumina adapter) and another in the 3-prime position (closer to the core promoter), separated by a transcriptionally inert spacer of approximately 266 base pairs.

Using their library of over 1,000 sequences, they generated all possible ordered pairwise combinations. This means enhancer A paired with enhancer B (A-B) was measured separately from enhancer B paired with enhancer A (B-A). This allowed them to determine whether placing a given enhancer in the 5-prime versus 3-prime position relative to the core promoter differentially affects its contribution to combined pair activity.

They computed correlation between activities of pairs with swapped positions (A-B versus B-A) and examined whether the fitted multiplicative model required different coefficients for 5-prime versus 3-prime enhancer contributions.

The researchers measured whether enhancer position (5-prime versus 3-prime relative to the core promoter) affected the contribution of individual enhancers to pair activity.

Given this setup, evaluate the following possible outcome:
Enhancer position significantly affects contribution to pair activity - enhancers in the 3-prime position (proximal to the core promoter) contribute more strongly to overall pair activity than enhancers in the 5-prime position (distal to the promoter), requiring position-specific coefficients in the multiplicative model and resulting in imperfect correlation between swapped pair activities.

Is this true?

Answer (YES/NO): NO